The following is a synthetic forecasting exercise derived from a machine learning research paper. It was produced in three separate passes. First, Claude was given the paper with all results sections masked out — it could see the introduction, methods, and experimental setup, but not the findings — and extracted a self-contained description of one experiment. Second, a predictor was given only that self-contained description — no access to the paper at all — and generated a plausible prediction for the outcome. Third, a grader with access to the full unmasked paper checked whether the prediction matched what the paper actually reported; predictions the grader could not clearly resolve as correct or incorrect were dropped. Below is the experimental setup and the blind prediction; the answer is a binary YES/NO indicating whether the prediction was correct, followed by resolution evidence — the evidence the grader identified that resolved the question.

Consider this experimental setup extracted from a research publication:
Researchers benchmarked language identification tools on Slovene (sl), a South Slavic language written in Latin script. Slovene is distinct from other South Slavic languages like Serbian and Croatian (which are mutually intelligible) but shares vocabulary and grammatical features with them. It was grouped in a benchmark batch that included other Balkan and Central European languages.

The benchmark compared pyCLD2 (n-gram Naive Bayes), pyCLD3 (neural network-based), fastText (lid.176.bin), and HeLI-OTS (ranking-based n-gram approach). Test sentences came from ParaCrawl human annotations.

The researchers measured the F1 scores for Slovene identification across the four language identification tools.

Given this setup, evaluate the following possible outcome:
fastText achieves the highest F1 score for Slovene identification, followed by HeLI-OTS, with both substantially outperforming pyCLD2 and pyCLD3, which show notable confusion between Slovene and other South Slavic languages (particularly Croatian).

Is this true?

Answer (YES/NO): NO